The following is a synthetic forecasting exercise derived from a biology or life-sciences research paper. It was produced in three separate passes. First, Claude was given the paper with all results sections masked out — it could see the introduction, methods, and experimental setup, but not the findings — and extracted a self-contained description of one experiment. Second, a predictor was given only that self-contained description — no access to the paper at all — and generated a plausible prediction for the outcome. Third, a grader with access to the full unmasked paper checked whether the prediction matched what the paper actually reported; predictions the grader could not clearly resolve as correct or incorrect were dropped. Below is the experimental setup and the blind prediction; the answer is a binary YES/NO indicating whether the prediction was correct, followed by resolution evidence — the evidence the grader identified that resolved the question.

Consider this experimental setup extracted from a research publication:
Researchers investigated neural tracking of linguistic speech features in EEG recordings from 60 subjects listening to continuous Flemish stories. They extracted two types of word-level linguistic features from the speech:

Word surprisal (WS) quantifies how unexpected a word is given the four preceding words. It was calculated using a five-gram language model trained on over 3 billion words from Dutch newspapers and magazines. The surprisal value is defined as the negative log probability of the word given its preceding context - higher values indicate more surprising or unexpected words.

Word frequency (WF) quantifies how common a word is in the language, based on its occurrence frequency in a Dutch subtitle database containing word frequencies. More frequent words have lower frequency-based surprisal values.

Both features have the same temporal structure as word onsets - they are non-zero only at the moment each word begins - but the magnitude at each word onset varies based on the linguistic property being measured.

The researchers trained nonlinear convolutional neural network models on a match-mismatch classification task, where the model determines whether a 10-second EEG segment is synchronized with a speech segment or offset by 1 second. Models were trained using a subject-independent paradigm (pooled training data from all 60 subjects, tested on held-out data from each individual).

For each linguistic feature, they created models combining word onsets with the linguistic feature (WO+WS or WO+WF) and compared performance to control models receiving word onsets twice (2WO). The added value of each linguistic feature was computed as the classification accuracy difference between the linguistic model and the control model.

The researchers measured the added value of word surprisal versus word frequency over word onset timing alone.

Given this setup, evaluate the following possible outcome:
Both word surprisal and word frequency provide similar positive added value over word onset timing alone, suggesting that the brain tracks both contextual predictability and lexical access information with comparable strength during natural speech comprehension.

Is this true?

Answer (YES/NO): NO